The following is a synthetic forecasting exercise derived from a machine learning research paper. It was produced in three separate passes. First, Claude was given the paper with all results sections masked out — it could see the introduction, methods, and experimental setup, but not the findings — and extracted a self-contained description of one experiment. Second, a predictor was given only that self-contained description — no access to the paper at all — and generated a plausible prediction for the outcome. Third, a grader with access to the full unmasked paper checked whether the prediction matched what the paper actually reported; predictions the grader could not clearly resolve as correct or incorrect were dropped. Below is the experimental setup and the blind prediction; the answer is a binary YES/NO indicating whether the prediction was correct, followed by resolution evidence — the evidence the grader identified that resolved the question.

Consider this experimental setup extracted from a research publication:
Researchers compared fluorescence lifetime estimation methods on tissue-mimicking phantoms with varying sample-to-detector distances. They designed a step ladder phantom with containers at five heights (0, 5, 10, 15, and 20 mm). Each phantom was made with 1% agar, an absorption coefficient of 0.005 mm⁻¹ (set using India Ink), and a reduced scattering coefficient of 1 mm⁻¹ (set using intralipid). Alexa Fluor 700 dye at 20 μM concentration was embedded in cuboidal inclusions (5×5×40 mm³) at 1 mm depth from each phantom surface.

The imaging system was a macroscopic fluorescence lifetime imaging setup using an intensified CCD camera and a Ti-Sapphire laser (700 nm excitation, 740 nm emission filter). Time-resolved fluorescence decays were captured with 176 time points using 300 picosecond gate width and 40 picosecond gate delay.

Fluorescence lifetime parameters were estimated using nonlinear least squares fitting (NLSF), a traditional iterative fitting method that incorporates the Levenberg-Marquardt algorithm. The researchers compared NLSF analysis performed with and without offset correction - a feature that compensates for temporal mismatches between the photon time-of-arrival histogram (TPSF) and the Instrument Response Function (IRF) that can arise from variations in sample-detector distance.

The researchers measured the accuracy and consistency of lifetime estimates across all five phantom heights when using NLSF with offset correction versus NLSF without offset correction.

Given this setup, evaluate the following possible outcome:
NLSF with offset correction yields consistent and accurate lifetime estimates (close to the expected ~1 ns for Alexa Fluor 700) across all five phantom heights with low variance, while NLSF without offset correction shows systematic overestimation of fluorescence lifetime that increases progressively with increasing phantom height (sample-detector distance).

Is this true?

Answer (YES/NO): NO